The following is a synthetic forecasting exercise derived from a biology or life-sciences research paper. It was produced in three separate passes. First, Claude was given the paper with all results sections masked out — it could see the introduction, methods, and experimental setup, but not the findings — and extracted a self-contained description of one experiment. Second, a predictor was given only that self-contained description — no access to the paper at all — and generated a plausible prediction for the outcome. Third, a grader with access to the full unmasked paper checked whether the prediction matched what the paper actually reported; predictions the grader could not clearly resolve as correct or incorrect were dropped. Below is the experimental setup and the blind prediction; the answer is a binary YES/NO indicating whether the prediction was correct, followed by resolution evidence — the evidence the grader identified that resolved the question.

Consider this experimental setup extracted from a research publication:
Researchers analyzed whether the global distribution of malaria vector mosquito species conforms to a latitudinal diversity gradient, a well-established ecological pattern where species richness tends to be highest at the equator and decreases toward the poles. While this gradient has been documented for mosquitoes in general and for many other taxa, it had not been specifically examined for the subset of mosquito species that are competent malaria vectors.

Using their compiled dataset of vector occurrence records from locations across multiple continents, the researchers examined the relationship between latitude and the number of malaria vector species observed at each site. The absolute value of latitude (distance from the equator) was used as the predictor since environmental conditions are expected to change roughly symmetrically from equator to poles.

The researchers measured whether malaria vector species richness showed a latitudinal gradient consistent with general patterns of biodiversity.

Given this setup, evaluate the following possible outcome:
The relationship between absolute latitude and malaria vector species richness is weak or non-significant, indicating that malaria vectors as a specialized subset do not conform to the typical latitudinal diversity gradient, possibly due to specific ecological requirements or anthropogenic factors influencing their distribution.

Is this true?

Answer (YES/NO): NO